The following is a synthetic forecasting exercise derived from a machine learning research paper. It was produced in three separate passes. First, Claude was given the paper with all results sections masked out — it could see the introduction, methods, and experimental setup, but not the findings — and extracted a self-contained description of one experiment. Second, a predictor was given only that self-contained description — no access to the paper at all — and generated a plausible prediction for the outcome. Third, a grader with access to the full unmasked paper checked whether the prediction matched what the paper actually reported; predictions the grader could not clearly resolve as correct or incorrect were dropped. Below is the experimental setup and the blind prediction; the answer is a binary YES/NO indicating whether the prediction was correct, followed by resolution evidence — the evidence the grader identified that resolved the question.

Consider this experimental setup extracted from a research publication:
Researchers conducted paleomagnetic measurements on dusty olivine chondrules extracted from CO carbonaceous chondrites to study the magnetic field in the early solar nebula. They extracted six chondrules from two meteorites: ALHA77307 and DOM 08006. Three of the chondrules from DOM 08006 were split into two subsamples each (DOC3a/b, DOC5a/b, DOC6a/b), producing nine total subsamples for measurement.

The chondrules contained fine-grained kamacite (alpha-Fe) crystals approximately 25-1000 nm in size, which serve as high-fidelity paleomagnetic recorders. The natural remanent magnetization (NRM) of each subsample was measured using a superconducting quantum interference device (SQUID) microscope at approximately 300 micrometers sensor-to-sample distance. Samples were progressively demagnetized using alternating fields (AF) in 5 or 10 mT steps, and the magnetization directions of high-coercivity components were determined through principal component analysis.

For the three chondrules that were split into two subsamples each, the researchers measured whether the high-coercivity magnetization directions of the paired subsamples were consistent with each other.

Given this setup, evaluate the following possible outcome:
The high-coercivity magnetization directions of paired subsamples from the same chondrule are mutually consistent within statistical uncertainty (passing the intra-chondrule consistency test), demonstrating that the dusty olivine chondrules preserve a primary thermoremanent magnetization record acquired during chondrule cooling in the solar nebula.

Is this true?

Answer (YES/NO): YES